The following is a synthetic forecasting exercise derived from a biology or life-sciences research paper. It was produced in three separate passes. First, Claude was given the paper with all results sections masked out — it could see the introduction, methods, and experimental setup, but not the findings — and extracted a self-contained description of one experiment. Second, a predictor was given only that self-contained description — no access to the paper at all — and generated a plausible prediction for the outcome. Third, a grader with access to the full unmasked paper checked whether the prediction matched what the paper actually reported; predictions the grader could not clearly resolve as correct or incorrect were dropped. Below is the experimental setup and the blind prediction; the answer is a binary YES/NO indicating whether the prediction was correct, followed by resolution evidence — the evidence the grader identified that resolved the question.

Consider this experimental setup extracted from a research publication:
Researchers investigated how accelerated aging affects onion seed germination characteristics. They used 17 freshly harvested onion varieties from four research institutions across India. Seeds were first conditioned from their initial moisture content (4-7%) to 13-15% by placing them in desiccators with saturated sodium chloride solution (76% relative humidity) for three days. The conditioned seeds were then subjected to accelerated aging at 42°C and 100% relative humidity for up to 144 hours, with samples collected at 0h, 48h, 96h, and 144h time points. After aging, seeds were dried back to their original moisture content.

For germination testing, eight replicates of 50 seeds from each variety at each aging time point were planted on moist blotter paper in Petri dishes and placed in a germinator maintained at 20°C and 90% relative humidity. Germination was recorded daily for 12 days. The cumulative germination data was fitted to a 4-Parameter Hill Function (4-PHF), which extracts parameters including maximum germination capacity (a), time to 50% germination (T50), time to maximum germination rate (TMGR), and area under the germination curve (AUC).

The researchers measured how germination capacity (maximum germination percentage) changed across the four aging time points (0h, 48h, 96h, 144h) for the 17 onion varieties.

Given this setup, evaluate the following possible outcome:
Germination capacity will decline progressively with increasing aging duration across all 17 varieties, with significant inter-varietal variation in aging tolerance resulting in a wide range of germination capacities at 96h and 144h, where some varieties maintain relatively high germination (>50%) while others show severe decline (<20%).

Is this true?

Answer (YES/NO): NO